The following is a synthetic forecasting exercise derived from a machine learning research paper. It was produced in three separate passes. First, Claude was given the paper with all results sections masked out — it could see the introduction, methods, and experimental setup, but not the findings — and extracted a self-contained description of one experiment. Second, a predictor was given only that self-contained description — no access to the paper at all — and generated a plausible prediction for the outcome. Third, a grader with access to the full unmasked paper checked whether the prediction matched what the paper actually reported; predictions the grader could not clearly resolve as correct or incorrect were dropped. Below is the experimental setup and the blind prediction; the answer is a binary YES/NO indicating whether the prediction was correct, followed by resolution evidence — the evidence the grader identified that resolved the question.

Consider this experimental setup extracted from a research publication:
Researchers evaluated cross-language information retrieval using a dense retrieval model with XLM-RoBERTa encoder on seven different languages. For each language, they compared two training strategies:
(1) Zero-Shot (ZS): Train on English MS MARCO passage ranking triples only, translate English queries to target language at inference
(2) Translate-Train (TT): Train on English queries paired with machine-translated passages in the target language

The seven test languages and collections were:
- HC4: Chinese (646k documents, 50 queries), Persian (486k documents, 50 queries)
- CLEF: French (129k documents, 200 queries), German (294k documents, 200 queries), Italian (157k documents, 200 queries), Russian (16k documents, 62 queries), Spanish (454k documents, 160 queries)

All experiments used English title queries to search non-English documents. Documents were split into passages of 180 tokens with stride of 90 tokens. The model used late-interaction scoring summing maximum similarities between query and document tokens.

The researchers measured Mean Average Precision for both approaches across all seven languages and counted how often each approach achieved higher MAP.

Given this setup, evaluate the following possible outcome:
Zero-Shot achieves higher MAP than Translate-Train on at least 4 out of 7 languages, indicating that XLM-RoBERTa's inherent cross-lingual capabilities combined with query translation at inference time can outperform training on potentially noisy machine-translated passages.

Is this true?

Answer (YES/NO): NO